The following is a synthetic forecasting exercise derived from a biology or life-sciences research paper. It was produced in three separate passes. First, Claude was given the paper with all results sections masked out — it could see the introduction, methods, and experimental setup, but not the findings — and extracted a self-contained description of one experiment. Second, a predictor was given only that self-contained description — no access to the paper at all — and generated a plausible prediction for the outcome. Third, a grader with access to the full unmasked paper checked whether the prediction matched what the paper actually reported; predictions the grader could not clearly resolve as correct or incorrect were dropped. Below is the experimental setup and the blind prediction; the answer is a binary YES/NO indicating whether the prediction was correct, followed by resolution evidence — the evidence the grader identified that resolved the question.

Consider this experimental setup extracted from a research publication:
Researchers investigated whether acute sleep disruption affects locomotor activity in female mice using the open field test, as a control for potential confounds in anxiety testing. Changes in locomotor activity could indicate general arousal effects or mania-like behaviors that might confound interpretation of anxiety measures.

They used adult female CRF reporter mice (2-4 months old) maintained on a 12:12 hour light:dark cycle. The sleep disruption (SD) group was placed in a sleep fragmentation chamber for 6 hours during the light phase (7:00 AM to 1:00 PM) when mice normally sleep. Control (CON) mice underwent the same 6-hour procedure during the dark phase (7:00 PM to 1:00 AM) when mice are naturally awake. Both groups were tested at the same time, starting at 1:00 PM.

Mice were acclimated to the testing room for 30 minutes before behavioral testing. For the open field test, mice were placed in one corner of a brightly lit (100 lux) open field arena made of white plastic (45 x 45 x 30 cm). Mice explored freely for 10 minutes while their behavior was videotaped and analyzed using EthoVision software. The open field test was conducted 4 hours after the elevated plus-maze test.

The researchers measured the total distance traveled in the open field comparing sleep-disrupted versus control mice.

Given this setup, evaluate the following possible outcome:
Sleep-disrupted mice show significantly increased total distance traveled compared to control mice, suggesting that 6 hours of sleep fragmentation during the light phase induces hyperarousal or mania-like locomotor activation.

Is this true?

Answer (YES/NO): NO